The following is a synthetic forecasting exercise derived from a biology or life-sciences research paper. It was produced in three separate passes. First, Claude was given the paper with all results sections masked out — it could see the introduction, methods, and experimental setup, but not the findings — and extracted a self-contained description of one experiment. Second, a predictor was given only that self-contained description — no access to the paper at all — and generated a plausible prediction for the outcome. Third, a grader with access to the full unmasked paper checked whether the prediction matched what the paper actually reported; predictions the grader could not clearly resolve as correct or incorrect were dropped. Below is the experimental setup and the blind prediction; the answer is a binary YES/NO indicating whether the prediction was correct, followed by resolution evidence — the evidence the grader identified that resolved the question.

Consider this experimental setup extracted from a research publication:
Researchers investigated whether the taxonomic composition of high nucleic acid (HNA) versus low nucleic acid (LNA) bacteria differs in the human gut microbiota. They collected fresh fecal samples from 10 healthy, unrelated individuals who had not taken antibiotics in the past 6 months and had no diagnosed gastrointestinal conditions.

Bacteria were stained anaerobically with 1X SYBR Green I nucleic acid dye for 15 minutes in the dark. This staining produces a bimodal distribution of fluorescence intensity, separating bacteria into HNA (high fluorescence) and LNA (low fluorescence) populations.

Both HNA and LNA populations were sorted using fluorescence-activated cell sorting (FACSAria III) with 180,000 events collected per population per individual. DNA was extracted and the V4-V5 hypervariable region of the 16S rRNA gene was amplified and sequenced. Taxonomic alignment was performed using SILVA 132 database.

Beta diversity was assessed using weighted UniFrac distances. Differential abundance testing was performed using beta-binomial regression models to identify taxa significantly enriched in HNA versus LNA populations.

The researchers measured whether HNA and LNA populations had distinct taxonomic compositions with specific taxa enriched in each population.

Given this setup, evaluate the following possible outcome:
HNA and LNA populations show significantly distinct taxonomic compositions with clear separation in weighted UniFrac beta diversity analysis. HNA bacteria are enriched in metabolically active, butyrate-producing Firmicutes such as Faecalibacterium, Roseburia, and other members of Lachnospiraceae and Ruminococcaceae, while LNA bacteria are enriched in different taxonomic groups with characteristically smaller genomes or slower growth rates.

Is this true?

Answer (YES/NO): NO